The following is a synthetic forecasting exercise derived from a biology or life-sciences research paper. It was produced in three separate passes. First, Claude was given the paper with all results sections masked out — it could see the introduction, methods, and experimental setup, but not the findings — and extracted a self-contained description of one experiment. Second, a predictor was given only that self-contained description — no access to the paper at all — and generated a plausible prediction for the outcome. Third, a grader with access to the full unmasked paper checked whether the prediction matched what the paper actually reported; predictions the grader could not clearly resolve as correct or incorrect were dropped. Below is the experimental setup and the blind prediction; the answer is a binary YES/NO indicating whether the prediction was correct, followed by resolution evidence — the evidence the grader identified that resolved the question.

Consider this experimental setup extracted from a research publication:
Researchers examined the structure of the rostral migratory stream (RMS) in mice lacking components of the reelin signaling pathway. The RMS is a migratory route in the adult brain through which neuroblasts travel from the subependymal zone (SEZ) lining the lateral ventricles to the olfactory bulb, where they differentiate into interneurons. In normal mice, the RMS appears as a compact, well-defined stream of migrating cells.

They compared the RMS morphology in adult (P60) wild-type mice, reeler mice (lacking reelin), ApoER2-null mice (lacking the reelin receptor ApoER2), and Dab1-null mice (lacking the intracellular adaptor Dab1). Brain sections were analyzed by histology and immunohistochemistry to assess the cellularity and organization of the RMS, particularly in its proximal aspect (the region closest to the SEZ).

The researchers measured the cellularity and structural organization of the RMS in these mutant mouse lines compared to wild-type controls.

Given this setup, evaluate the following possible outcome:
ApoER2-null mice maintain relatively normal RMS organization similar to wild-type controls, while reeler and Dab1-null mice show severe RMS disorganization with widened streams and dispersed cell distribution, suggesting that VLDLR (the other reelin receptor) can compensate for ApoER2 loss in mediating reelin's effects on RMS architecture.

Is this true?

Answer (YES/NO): NO